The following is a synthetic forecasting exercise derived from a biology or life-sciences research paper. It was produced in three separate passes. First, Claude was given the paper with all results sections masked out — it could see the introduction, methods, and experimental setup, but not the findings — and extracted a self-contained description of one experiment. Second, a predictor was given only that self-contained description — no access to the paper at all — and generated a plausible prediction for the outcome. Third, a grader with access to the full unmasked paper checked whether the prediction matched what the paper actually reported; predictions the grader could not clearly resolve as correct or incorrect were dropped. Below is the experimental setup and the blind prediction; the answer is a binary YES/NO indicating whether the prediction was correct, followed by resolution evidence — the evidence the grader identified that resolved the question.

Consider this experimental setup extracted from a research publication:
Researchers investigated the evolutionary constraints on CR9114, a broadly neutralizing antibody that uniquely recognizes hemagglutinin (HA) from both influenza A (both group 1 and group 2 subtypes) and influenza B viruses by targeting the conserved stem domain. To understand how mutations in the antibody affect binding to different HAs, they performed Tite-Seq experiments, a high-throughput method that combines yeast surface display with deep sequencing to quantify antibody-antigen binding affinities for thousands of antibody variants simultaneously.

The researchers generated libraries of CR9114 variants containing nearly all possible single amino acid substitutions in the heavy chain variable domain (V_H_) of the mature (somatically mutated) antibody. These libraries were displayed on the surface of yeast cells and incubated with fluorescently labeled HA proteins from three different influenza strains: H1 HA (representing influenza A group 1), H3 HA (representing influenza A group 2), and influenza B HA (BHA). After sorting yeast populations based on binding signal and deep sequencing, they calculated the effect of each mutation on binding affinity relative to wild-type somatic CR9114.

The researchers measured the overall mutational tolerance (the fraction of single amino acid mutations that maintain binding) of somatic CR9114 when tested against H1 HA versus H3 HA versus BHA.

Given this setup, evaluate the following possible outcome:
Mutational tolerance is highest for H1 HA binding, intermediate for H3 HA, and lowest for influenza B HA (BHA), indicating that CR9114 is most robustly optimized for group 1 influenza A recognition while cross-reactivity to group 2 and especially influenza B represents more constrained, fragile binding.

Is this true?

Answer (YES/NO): YES